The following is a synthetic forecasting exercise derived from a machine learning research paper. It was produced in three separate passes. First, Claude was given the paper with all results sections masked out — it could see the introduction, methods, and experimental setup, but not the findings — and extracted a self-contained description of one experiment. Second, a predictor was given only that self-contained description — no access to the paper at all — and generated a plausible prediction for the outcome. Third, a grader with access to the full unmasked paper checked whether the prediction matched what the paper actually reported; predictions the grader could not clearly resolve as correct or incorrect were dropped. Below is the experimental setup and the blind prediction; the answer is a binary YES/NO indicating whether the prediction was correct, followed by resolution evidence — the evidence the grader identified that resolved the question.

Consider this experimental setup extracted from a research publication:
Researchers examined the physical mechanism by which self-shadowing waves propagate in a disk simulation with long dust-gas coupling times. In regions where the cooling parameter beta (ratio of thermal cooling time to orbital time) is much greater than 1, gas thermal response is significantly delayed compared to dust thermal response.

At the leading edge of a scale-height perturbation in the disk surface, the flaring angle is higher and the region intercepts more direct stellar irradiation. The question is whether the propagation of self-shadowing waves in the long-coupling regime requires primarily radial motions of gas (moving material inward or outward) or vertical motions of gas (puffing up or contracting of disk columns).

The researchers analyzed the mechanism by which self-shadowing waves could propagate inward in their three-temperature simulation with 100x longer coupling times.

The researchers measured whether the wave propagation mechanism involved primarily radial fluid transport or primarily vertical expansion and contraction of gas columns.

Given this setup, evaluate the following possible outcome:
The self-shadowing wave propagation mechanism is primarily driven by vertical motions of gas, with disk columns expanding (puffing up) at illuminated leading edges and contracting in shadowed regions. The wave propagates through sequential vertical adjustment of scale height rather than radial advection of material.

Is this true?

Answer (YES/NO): YES